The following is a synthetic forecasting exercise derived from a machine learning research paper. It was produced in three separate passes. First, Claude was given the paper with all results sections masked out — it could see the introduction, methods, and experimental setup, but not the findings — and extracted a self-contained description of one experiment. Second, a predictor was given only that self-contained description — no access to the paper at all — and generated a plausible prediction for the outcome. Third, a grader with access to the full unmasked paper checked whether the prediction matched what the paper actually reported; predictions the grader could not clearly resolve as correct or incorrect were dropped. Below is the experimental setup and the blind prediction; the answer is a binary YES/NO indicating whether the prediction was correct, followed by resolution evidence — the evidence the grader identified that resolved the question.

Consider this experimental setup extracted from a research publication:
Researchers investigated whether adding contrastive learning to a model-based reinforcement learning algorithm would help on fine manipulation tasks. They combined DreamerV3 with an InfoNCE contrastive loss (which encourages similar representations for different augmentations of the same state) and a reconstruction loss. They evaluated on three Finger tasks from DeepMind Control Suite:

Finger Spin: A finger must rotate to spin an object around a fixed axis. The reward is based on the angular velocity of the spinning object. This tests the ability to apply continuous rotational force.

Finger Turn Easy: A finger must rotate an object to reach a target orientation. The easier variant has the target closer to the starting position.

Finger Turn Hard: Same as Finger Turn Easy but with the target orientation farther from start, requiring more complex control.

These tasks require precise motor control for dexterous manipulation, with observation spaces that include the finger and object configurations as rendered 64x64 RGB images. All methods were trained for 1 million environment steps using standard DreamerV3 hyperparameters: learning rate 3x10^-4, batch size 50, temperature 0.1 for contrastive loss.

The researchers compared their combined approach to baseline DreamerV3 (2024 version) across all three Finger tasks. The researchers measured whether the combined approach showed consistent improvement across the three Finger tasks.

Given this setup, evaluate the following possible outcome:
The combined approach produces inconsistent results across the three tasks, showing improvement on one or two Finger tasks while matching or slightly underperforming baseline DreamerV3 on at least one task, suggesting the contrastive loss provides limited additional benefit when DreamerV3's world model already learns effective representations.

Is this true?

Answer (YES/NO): YES